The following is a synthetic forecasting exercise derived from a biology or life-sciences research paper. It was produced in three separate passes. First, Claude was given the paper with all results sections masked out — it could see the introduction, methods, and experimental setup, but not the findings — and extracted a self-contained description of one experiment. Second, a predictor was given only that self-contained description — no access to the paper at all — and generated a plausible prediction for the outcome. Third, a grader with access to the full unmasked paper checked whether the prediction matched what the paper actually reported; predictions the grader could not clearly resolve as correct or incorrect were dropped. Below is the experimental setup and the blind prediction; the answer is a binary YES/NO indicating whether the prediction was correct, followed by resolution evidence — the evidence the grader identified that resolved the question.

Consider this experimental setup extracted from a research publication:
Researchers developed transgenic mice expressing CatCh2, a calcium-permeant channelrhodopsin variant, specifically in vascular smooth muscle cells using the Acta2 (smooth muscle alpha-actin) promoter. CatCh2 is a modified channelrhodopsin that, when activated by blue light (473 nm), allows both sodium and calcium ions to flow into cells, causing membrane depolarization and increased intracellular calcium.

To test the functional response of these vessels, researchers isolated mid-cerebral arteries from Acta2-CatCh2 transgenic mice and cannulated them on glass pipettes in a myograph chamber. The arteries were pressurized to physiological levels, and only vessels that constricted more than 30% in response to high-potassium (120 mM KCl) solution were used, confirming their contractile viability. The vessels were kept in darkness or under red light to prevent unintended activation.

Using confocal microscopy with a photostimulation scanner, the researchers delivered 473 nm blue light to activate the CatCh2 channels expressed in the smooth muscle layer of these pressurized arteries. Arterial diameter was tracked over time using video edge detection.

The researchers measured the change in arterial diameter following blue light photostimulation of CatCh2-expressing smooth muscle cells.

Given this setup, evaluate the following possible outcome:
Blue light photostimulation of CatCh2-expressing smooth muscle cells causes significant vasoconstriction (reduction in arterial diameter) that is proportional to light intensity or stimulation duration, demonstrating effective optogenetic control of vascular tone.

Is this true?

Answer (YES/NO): NO